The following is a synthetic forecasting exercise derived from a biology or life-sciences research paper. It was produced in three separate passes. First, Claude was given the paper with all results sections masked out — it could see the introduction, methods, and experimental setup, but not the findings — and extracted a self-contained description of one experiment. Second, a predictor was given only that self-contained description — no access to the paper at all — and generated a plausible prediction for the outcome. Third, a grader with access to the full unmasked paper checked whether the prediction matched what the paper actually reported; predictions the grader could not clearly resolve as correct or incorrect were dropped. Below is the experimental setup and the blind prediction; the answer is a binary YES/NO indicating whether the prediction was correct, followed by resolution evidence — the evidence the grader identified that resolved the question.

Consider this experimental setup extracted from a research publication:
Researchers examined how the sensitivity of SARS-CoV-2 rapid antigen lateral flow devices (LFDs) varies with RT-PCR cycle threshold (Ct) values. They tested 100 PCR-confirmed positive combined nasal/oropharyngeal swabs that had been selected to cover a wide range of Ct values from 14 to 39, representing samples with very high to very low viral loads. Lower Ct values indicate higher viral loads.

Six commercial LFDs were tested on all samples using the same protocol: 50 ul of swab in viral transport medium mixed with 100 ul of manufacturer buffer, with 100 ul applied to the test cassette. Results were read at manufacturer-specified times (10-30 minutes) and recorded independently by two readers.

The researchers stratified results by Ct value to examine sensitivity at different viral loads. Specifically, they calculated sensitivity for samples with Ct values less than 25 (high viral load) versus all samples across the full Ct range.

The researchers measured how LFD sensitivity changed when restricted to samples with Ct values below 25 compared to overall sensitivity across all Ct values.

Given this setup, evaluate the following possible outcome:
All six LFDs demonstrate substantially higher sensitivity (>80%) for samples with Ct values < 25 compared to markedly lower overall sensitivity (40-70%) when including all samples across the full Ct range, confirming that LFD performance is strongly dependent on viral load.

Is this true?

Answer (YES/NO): NO